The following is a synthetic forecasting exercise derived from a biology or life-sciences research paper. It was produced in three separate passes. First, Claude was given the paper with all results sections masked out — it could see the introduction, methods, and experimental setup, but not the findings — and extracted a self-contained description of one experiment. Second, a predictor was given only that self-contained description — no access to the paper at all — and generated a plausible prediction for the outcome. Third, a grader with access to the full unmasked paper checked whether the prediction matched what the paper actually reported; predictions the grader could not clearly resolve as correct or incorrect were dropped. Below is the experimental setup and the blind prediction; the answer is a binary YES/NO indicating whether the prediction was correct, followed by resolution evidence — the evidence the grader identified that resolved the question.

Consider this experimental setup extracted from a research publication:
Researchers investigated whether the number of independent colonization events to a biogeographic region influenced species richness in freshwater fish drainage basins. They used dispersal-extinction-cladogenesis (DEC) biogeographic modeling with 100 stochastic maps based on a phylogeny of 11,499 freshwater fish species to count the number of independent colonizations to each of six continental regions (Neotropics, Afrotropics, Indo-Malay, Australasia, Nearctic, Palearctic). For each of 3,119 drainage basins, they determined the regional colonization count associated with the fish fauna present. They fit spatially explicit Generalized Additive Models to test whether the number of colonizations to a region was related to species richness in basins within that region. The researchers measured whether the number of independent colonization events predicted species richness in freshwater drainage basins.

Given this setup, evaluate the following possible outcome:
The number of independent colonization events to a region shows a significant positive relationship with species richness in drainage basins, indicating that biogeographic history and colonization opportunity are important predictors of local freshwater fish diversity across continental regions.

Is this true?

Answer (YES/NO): YES